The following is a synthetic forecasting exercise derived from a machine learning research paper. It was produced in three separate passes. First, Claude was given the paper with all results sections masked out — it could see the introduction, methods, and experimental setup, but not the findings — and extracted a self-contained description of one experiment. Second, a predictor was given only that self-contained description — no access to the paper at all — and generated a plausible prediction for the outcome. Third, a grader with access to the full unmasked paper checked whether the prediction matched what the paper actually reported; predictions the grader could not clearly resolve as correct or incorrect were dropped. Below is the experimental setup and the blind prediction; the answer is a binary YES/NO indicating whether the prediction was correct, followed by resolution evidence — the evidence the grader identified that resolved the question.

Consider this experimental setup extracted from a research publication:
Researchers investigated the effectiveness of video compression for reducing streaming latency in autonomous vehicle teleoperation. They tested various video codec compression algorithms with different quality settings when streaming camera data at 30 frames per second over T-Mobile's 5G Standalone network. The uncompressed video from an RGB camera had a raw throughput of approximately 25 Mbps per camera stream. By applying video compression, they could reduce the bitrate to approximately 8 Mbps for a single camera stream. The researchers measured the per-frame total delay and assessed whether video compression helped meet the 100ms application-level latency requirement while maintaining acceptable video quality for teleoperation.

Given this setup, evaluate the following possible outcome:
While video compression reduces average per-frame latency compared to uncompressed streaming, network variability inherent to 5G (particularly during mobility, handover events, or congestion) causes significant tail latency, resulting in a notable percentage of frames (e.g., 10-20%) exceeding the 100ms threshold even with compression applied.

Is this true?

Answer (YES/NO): NO